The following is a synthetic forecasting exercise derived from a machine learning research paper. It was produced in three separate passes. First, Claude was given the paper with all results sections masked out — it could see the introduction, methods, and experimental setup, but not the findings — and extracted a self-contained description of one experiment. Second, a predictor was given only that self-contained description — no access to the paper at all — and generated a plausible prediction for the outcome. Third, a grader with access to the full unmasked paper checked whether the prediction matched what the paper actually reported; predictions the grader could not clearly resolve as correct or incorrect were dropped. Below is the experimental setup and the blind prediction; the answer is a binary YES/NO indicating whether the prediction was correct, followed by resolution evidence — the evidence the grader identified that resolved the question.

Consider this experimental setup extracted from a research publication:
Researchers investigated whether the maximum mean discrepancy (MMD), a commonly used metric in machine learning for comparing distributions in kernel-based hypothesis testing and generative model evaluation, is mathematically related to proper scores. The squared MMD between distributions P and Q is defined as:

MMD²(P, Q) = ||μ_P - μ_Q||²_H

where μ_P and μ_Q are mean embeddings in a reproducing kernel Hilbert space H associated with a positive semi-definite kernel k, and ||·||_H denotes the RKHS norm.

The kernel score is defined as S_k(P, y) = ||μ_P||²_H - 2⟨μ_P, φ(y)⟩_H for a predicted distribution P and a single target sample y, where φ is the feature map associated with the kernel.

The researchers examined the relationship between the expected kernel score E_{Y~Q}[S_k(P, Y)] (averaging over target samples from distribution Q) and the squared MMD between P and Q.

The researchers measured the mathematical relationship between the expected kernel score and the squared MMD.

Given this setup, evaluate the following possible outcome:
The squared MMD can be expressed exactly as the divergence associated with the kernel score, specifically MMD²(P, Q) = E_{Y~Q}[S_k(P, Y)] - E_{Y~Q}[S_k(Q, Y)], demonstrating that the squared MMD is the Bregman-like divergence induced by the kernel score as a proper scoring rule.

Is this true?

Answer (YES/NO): YES